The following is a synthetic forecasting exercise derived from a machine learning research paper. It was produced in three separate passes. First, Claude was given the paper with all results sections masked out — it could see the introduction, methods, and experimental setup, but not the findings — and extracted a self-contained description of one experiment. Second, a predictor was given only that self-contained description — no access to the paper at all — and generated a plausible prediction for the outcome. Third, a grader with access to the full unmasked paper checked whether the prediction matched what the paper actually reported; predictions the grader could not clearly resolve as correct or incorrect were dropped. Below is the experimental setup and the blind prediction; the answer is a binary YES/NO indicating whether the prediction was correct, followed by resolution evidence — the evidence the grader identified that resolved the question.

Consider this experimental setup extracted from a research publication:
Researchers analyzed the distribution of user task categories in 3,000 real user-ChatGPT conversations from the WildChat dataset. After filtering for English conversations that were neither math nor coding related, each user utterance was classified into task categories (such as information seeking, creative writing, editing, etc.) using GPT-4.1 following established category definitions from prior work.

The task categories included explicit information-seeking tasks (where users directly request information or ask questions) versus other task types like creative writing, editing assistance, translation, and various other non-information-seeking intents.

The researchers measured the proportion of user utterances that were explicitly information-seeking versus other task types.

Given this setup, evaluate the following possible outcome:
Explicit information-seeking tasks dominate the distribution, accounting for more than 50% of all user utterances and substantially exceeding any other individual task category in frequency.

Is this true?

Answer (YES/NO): NO